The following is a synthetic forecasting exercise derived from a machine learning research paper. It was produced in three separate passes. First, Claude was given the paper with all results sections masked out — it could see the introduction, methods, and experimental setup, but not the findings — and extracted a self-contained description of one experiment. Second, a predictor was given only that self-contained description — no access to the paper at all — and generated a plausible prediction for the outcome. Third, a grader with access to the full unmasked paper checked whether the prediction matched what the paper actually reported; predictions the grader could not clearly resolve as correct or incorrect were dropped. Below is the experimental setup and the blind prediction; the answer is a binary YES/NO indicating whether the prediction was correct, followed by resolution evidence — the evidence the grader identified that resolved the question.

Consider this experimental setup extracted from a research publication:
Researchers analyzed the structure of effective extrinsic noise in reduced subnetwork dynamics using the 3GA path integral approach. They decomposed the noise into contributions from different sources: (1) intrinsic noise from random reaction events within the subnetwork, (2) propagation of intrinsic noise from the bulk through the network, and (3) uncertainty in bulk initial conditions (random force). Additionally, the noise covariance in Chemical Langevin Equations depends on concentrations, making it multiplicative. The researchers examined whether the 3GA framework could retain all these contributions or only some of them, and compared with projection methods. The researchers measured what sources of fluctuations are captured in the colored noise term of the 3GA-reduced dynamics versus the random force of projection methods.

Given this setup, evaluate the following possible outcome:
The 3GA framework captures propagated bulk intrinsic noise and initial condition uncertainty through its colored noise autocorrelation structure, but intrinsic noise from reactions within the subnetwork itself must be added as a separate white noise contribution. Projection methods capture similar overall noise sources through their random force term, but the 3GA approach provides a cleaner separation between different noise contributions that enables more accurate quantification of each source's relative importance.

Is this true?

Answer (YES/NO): NO